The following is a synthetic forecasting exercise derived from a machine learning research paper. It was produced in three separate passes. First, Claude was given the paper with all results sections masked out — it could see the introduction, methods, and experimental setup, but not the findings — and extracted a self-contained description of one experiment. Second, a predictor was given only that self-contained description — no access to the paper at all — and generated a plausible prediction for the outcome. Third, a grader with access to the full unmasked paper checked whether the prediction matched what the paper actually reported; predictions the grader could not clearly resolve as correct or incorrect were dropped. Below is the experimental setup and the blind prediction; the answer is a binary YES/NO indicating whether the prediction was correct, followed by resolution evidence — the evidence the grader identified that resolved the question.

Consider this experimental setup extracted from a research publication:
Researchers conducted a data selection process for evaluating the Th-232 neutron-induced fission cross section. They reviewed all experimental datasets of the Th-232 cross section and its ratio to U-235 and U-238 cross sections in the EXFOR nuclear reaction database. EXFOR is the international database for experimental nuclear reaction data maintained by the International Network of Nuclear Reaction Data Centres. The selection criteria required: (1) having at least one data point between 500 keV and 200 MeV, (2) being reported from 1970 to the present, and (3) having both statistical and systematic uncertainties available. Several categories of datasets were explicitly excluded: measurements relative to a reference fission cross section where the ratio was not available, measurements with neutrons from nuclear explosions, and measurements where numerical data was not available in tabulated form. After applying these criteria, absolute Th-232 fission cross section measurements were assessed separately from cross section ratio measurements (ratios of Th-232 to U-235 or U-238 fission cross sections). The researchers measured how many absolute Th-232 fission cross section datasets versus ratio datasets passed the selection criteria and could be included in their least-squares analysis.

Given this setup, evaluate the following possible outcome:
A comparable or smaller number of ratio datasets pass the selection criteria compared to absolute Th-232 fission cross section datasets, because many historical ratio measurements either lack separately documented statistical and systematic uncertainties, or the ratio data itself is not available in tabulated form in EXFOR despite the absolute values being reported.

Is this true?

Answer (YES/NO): NO